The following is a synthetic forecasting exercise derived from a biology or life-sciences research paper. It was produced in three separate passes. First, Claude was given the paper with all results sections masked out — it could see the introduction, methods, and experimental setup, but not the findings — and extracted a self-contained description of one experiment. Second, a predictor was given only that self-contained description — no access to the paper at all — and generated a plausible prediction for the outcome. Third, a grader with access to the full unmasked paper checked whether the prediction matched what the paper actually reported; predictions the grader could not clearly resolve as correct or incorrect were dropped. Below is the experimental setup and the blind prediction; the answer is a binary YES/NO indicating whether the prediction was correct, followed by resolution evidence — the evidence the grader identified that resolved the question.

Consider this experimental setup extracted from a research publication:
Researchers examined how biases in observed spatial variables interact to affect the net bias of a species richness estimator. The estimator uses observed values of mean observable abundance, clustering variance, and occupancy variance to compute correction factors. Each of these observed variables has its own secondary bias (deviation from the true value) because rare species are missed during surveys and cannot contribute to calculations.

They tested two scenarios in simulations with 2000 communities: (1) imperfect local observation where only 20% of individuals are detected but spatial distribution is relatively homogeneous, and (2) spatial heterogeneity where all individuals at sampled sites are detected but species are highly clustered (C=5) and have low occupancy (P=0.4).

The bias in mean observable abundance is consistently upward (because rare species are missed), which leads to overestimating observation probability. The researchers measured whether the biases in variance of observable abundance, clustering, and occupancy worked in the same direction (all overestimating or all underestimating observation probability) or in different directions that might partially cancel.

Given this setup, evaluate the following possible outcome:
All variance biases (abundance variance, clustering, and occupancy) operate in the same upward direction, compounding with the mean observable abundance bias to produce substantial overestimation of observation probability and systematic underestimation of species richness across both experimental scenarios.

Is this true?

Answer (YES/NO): NO